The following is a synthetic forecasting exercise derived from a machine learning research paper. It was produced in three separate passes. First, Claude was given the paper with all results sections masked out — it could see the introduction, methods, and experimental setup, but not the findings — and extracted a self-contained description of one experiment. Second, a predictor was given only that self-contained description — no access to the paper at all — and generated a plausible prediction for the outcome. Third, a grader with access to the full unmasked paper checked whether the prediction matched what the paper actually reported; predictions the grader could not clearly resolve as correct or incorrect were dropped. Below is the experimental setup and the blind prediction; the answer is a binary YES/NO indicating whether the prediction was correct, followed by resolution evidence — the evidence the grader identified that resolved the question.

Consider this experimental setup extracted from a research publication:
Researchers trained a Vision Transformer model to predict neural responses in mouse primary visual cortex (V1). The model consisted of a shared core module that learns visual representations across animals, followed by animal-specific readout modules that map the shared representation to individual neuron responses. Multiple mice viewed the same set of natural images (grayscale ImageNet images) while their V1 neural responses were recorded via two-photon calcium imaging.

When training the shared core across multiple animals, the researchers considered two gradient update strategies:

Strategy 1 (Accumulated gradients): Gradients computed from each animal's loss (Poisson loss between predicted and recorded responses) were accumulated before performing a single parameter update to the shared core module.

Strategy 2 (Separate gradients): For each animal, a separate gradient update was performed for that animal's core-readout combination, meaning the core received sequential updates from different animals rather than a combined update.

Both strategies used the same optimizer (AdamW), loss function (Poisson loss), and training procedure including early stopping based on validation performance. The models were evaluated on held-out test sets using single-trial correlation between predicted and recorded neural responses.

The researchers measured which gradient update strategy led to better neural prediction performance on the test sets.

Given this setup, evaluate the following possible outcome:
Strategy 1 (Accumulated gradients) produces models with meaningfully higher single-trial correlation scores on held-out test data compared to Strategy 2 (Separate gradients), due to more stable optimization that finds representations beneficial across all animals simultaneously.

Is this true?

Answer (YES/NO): YES